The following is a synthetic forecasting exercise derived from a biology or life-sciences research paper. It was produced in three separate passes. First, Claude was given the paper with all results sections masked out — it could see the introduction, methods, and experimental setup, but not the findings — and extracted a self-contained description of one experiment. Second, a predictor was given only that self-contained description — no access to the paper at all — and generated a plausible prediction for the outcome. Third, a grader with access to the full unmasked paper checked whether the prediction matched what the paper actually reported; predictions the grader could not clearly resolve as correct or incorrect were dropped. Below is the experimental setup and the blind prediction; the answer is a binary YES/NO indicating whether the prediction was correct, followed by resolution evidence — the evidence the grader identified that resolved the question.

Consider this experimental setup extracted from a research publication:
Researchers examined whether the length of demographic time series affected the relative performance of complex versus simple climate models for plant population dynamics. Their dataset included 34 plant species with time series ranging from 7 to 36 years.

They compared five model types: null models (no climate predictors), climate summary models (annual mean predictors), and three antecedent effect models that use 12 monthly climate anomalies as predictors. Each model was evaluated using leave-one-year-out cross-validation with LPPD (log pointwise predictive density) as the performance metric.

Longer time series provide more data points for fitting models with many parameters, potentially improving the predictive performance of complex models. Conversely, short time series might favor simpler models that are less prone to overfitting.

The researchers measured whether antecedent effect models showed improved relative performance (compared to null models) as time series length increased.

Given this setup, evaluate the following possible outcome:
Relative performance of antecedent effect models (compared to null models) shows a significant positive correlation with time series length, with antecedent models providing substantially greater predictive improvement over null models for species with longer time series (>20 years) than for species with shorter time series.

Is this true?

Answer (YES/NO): NO